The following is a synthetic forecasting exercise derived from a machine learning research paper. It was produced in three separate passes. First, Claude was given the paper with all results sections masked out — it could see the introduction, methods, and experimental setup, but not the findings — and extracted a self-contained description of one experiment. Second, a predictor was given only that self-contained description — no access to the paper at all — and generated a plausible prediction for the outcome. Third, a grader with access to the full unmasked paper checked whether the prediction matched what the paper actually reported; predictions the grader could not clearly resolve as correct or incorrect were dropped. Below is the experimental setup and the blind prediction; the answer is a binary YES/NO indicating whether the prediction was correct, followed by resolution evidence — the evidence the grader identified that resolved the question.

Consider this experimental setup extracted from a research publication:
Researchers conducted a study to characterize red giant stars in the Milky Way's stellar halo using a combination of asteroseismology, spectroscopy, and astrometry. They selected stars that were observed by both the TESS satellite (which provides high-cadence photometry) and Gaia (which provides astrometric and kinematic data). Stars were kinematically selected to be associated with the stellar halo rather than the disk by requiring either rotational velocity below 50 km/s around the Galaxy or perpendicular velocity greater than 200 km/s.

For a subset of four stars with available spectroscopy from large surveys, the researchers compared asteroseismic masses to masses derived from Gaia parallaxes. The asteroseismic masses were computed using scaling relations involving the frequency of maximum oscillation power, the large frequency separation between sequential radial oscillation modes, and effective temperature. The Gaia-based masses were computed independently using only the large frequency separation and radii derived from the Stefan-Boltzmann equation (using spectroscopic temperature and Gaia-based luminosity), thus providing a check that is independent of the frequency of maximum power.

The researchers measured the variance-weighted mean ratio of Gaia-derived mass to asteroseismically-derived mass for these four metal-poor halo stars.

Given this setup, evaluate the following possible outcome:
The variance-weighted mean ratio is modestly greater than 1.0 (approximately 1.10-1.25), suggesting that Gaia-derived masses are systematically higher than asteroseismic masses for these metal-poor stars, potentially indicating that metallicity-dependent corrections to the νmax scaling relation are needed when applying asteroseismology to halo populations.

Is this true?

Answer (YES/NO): NO